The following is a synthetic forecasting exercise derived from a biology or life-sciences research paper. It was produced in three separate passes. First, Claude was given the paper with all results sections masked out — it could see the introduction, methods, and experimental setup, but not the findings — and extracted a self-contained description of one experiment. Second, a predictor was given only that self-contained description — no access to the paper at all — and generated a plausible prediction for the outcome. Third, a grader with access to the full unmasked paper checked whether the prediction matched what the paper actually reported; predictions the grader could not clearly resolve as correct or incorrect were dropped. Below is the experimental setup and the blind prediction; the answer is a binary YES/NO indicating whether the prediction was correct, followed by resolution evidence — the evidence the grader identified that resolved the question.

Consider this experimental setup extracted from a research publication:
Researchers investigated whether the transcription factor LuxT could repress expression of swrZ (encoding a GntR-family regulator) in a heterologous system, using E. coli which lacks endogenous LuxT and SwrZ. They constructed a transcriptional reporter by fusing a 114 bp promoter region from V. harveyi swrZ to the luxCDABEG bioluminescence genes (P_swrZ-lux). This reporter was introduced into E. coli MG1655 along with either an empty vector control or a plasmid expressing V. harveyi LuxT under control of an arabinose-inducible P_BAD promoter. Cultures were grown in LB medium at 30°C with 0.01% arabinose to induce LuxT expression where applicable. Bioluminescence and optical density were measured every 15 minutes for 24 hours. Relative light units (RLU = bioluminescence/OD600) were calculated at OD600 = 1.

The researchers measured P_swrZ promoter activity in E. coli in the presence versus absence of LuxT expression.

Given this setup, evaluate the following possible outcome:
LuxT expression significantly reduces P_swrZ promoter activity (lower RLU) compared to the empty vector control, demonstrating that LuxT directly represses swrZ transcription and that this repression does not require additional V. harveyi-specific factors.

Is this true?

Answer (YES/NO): YES